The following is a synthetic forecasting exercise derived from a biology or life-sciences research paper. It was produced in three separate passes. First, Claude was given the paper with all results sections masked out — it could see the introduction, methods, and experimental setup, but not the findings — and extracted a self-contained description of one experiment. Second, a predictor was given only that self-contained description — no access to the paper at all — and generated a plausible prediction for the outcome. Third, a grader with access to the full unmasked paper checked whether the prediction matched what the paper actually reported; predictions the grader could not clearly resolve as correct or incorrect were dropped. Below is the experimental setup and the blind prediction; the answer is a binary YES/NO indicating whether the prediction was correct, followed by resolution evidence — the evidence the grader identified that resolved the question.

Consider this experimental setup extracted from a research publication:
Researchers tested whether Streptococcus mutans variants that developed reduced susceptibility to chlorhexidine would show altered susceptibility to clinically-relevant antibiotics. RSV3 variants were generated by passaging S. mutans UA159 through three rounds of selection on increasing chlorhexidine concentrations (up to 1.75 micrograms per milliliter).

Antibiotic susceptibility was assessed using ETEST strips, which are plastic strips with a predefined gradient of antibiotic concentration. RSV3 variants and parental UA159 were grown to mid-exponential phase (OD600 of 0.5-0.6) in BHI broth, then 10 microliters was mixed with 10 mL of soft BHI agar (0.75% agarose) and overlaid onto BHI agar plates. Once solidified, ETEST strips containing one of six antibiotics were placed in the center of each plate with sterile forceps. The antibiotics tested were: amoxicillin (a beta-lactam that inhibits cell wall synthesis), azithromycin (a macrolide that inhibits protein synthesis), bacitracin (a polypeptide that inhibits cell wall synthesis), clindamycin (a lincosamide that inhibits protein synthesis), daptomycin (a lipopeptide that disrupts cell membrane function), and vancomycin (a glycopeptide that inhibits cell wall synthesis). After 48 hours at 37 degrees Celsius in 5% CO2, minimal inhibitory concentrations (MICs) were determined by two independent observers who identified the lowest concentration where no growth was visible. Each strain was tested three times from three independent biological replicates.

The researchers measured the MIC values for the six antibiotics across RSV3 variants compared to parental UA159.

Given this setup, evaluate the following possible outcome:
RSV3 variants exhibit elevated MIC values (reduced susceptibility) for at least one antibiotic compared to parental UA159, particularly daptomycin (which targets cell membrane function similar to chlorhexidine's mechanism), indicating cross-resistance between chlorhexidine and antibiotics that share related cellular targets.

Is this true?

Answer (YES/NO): YES